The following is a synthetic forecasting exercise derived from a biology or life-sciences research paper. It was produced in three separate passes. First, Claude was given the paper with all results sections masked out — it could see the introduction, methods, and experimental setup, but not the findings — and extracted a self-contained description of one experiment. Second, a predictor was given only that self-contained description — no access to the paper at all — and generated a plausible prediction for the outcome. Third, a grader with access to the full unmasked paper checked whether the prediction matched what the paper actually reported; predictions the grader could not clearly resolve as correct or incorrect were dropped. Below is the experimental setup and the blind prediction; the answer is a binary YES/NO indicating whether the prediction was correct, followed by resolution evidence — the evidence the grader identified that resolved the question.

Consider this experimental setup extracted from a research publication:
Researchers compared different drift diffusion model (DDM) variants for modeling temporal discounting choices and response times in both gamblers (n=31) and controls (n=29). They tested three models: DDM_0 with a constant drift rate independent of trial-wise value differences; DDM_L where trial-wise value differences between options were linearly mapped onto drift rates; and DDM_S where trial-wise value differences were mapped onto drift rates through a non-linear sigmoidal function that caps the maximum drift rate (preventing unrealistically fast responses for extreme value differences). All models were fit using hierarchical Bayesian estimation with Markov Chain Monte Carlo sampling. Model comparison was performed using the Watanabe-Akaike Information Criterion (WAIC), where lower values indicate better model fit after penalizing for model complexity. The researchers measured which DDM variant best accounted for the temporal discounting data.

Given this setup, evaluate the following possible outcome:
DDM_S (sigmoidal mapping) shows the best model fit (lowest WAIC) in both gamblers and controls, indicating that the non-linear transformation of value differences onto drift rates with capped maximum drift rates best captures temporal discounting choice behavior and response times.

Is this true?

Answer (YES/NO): YES